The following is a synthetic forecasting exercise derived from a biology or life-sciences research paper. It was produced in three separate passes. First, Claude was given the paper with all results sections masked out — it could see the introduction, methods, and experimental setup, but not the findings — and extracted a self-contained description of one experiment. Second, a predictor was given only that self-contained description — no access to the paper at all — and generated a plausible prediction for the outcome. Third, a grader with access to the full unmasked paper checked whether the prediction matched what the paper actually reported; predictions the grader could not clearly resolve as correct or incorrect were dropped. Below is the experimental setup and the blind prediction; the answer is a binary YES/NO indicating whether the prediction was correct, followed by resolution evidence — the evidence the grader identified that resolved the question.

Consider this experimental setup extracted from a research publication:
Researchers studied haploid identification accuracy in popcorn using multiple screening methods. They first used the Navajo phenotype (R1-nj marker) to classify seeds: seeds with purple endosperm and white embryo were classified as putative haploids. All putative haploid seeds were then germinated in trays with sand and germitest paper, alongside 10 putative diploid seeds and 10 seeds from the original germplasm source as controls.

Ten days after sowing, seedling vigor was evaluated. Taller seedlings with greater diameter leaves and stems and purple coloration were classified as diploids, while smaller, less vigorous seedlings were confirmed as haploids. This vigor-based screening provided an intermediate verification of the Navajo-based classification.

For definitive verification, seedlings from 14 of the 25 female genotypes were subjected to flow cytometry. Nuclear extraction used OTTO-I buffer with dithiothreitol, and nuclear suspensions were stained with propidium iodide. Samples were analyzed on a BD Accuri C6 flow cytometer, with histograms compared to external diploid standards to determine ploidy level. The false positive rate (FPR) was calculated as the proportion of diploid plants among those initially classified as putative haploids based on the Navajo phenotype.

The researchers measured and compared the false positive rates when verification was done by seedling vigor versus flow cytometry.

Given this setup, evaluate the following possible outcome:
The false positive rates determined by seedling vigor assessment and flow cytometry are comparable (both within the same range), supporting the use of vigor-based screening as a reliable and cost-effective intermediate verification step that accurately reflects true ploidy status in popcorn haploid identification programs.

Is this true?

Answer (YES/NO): NO